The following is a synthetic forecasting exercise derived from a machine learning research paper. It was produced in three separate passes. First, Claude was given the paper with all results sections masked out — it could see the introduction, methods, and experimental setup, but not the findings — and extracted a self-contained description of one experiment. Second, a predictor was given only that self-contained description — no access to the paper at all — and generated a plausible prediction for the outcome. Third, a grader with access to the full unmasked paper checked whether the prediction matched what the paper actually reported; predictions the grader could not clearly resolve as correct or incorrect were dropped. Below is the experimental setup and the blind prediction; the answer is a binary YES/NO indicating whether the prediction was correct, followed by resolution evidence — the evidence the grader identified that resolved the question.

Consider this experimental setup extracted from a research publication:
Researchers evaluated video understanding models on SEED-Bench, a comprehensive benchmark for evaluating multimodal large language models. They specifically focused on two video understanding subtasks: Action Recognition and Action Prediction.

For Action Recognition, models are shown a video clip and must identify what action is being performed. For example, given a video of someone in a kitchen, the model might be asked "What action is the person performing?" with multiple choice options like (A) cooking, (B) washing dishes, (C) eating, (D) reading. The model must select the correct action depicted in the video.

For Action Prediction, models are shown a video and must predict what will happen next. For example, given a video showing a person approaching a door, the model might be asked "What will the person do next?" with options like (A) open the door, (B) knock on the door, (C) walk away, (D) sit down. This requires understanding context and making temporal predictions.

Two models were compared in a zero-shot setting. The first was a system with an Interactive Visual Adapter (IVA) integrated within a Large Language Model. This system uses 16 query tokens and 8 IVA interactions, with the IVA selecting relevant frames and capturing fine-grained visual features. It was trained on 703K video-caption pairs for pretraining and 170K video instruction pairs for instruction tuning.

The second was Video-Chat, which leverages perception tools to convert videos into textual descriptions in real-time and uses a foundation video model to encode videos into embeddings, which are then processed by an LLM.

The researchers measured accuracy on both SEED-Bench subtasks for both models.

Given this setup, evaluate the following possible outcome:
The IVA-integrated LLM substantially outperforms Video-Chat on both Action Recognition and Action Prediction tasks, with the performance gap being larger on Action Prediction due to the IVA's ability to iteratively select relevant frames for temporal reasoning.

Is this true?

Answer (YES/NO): NO